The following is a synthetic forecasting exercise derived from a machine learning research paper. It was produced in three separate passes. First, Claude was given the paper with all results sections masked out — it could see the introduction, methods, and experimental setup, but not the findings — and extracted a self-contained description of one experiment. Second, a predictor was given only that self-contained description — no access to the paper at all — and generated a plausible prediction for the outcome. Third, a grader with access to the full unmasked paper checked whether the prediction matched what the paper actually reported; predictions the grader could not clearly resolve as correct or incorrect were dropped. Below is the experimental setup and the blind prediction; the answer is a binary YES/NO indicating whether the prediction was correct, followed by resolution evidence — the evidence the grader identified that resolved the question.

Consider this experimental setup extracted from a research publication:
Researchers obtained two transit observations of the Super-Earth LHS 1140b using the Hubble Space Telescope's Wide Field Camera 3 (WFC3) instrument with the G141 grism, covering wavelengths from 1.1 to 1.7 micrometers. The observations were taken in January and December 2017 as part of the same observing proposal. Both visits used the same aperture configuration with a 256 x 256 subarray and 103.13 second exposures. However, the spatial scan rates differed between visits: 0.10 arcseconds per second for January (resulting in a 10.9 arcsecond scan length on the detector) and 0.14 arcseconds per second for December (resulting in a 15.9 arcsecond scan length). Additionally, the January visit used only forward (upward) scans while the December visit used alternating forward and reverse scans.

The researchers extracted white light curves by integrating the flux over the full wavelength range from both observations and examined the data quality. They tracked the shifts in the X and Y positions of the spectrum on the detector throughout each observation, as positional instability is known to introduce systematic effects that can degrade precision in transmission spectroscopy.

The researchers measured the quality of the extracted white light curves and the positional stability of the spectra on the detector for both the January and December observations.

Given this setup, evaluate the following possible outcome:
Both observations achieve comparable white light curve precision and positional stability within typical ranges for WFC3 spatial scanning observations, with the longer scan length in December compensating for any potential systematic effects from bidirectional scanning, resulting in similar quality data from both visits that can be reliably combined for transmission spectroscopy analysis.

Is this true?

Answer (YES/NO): NO